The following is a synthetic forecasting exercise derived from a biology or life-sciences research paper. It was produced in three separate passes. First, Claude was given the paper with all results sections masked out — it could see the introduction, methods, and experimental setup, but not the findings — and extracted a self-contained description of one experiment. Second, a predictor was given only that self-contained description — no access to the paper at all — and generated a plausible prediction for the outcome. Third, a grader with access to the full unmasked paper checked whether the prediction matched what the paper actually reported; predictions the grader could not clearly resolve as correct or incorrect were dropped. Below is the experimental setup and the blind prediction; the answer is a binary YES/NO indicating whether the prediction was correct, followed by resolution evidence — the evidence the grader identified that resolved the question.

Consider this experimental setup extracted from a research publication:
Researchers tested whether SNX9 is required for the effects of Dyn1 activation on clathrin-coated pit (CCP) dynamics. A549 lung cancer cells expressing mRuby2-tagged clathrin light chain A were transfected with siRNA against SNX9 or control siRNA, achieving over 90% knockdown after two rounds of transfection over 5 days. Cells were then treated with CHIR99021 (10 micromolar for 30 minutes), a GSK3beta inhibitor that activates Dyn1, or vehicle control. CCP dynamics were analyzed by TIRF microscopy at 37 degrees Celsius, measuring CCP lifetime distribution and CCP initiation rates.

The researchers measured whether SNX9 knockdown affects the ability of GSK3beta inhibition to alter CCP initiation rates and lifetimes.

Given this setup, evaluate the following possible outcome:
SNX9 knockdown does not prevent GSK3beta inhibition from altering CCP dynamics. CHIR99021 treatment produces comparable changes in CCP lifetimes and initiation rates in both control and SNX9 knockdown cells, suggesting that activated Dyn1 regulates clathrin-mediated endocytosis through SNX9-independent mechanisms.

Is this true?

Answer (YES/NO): NO